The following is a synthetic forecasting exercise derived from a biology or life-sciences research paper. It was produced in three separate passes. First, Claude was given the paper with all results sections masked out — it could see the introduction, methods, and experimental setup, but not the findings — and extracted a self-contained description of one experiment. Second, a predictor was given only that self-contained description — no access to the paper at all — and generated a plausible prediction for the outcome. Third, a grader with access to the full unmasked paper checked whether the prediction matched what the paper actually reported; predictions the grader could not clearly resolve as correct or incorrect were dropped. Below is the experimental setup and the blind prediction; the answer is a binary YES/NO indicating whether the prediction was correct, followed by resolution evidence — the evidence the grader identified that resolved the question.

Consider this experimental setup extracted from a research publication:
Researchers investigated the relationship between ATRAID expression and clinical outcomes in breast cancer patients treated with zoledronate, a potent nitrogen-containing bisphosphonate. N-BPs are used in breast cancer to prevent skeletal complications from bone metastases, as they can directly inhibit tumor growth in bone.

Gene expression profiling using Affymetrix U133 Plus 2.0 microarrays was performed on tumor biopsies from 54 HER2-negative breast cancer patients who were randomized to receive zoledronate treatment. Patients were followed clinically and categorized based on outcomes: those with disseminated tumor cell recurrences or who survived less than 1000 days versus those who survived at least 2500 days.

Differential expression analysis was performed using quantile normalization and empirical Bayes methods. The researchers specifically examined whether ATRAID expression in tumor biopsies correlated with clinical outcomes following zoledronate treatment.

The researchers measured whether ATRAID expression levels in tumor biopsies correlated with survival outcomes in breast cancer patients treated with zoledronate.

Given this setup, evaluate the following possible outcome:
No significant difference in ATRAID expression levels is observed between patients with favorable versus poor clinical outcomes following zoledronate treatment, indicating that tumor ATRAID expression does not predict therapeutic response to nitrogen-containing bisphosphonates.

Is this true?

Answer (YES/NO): NO